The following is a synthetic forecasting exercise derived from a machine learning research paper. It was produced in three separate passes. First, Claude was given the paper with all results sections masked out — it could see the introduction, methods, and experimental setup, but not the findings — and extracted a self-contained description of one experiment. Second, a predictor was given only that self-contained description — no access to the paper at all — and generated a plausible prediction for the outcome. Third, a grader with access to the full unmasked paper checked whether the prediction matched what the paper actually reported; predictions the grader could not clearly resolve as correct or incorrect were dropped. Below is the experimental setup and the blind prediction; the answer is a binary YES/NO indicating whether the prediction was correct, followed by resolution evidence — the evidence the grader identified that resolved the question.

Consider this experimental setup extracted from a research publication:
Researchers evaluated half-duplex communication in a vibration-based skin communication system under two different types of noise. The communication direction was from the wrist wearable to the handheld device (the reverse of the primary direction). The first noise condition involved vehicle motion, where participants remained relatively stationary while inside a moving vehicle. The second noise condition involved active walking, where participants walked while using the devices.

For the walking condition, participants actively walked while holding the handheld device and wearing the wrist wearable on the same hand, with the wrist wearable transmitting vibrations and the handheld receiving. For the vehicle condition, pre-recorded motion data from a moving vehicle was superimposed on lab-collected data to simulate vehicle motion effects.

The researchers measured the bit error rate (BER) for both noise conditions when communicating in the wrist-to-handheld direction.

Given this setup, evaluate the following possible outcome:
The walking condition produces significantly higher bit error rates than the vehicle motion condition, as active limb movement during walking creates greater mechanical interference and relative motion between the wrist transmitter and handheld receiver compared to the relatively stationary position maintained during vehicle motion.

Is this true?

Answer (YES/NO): NO